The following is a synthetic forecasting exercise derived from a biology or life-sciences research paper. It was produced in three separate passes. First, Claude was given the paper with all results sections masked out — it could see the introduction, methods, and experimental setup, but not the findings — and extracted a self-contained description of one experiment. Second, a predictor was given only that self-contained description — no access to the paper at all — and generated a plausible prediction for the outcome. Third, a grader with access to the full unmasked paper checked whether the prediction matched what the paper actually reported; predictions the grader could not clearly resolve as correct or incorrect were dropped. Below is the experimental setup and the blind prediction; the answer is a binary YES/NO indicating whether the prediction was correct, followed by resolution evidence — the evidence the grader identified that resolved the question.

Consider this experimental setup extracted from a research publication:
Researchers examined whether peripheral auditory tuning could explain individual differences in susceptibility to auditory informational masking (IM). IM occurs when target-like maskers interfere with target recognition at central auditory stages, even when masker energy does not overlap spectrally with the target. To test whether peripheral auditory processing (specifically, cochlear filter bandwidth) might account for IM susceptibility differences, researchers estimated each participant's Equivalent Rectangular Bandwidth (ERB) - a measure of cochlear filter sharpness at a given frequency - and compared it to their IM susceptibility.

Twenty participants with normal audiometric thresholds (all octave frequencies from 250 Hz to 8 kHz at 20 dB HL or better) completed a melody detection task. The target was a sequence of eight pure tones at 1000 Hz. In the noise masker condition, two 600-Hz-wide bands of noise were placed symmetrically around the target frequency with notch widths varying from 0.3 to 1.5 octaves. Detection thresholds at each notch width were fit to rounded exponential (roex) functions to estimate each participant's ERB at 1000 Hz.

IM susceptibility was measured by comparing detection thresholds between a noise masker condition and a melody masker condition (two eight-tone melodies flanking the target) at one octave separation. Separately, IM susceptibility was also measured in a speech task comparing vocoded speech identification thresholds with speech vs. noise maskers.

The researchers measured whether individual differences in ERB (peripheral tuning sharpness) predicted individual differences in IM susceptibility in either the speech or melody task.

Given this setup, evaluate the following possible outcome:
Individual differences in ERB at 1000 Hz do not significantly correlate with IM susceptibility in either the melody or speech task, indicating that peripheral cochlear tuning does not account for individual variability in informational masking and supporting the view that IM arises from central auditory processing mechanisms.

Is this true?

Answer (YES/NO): YES